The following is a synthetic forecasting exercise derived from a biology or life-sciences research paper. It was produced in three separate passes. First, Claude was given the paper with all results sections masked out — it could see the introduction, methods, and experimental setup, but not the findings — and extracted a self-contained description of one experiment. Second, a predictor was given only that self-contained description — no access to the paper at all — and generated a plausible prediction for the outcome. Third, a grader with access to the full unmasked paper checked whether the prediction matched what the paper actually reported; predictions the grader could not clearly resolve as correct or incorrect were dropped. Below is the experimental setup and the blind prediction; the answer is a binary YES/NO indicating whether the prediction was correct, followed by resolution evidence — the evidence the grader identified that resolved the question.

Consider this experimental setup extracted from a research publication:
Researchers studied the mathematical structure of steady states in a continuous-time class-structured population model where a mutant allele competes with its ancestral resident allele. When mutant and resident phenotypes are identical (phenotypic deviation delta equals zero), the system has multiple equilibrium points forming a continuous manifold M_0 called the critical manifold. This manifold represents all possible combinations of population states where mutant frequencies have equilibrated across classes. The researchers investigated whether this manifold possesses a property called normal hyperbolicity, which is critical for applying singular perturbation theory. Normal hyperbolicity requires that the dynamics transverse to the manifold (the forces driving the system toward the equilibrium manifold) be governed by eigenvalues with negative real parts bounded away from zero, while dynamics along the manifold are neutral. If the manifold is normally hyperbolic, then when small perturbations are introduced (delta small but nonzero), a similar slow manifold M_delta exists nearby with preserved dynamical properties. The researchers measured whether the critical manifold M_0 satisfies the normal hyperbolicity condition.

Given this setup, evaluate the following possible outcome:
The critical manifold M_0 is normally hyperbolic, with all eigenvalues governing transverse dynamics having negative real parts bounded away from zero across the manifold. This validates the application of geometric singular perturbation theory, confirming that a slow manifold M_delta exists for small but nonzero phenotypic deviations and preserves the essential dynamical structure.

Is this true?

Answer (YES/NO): YES